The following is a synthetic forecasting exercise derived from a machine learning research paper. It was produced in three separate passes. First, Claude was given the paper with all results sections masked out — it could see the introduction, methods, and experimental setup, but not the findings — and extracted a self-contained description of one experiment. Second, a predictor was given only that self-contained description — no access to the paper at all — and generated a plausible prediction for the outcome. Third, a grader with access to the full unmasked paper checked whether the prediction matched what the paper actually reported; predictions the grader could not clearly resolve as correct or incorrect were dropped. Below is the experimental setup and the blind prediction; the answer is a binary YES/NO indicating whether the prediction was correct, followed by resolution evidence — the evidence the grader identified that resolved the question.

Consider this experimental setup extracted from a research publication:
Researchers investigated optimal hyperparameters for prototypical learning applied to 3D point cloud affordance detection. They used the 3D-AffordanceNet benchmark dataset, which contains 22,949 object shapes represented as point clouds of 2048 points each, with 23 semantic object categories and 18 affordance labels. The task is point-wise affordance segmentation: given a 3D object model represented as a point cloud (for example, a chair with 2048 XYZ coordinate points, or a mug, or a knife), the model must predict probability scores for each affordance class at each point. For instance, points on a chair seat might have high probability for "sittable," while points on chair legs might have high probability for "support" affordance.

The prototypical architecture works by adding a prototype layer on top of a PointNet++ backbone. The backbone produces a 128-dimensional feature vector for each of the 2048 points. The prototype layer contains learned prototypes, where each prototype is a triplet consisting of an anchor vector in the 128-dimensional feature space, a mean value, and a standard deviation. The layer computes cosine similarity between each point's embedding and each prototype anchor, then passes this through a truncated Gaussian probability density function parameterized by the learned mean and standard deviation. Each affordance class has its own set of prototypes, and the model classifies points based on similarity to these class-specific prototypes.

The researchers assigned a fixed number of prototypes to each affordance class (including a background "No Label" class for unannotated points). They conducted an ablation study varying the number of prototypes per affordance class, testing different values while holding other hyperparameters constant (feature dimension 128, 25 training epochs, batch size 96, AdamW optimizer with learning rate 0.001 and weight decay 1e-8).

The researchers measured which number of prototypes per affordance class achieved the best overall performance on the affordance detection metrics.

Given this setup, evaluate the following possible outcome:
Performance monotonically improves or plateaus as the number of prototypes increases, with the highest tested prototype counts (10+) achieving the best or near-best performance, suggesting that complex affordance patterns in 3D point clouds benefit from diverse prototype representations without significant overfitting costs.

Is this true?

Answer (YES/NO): NO